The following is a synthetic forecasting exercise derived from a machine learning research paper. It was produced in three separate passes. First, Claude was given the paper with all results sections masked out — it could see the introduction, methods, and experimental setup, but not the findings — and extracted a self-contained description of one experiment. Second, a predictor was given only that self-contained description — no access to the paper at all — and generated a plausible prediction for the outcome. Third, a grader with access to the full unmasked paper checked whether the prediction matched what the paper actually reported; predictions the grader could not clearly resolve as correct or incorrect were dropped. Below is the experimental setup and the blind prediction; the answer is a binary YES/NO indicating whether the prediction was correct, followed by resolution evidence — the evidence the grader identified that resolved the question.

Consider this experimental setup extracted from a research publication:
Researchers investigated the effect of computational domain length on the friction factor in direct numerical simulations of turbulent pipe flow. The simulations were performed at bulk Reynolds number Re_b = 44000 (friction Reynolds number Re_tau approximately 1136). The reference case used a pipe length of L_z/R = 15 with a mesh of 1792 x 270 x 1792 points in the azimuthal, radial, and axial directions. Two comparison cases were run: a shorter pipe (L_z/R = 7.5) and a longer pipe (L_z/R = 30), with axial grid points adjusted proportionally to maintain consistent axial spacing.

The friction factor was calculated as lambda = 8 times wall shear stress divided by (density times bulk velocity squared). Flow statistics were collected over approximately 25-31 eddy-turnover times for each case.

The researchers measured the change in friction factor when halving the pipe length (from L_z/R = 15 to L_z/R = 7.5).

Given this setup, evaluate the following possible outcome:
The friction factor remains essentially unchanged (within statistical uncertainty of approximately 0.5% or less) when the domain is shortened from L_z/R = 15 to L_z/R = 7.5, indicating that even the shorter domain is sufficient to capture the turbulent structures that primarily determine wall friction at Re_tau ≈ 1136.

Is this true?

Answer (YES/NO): NO